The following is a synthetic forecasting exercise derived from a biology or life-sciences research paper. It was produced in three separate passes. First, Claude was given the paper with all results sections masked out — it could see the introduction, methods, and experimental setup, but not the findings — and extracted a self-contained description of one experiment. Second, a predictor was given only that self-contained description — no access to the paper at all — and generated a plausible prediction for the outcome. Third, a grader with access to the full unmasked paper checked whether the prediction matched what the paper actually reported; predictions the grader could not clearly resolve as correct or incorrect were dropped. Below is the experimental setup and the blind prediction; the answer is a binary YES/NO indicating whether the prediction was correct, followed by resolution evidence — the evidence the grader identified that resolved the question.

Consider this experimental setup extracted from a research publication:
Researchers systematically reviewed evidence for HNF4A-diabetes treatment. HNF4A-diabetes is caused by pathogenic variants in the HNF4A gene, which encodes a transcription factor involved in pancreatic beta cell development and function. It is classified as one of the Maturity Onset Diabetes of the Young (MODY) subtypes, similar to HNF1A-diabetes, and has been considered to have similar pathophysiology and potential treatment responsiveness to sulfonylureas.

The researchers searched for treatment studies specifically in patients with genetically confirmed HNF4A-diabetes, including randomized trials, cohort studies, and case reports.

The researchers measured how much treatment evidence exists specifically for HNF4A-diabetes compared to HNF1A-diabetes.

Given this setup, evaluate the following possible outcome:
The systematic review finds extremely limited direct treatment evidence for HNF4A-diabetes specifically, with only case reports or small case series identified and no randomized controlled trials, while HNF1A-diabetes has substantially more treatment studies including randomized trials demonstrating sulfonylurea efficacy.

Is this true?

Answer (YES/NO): YES